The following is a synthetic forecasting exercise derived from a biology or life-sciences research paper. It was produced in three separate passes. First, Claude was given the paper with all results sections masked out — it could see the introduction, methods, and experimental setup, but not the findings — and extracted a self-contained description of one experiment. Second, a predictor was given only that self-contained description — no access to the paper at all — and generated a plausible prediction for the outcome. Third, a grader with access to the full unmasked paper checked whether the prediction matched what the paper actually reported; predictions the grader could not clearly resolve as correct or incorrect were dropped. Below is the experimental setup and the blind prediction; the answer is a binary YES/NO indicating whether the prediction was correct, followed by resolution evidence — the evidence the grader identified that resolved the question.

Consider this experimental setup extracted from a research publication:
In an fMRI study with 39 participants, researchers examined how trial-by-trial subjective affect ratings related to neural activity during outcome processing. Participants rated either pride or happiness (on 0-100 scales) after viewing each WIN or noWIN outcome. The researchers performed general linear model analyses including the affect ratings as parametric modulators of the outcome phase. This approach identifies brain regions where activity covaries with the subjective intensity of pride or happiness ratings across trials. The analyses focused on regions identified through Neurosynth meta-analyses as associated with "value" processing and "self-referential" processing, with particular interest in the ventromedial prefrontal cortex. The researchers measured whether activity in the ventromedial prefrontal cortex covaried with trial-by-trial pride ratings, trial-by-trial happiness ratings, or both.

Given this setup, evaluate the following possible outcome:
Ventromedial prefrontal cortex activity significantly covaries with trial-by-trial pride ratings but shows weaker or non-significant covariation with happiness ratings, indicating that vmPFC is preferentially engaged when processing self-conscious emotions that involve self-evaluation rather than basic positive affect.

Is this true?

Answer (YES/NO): YES